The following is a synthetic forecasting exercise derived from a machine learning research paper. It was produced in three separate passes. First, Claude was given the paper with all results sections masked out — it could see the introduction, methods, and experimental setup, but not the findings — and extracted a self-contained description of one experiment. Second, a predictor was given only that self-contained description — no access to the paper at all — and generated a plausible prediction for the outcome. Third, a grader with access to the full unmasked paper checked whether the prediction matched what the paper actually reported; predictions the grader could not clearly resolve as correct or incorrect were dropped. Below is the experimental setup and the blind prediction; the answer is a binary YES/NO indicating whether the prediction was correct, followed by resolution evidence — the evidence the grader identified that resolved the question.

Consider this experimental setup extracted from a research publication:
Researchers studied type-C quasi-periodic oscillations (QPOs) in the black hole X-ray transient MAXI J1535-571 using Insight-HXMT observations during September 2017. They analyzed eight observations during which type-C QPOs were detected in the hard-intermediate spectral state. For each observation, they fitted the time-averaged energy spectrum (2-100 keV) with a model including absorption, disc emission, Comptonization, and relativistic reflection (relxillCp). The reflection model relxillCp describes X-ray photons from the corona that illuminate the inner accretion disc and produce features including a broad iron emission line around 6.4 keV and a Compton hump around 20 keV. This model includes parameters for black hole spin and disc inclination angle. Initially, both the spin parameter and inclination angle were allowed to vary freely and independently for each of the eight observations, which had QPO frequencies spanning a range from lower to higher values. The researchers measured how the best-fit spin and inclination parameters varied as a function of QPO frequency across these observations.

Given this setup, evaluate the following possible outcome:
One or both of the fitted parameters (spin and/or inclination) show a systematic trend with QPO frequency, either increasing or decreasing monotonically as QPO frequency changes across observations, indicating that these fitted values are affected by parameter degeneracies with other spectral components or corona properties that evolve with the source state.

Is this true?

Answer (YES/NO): YES